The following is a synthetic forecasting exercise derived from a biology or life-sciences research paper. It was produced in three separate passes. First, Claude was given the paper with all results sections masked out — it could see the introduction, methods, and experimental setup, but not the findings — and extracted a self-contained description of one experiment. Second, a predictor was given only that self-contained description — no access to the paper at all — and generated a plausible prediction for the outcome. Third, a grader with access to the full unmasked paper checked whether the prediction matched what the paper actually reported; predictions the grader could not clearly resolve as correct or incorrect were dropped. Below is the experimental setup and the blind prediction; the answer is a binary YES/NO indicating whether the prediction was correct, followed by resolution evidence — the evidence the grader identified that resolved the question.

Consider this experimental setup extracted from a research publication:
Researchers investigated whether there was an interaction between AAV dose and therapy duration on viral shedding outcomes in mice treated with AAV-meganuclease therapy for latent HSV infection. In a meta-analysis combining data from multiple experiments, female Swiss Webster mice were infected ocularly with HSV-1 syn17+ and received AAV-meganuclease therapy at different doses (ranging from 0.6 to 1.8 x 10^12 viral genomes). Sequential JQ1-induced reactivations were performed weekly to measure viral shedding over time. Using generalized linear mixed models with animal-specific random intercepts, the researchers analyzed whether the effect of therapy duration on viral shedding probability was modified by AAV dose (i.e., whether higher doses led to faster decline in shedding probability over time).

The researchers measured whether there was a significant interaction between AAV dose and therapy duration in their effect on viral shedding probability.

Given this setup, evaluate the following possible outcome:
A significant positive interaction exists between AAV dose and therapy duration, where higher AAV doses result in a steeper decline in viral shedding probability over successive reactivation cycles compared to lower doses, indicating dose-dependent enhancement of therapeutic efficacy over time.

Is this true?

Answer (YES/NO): NO